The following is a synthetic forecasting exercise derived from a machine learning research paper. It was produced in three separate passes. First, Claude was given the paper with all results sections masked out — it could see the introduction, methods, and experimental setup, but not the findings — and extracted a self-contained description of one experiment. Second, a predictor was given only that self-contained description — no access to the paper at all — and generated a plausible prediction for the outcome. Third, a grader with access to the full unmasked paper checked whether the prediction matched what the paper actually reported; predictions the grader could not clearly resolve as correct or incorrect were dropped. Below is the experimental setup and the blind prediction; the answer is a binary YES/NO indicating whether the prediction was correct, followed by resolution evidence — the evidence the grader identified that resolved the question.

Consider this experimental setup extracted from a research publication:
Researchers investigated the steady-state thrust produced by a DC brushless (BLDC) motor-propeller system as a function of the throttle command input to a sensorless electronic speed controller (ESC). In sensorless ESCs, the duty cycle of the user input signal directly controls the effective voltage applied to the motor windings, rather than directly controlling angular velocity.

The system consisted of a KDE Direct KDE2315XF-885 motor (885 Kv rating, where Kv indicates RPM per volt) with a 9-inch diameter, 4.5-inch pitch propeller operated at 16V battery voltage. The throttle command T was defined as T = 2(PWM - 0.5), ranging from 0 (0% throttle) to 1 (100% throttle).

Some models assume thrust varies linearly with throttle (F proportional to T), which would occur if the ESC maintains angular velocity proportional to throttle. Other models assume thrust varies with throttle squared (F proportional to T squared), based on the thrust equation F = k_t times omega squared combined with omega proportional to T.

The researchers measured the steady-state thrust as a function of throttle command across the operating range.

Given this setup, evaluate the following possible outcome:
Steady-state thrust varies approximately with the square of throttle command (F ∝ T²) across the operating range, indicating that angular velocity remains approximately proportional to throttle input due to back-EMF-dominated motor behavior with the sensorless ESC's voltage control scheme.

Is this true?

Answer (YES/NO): NO